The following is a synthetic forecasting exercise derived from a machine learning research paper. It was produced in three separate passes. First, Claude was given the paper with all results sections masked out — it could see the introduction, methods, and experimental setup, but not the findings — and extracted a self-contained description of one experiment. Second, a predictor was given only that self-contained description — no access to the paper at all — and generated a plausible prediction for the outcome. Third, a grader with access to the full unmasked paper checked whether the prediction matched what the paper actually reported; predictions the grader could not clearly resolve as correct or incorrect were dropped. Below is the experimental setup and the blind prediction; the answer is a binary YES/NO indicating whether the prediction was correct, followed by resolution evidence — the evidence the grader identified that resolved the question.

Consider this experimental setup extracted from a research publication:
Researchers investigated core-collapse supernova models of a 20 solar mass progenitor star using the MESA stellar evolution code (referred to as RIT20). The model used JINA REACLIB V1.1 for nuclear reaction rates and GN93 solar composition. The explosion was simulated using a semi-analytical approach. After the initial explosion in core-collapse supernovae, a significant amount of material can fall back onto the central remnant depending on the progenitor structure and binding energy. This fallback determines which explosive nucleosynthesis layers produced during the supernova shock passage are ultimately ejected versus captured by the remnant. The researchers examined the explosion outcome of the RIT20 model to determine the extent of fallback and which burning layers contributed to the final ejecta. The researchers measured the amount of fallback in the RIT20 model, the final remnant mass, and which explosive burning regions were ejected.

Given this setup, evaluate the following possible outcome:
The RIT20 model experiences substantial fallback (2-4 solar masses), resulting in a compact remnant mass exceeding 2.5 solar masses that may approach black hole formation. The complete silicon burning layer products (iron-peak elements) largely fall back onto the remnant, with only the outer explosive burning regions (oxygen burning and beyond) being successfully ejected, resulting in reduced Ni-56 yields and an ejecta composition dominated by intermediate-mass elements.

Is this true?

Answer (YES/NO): NO